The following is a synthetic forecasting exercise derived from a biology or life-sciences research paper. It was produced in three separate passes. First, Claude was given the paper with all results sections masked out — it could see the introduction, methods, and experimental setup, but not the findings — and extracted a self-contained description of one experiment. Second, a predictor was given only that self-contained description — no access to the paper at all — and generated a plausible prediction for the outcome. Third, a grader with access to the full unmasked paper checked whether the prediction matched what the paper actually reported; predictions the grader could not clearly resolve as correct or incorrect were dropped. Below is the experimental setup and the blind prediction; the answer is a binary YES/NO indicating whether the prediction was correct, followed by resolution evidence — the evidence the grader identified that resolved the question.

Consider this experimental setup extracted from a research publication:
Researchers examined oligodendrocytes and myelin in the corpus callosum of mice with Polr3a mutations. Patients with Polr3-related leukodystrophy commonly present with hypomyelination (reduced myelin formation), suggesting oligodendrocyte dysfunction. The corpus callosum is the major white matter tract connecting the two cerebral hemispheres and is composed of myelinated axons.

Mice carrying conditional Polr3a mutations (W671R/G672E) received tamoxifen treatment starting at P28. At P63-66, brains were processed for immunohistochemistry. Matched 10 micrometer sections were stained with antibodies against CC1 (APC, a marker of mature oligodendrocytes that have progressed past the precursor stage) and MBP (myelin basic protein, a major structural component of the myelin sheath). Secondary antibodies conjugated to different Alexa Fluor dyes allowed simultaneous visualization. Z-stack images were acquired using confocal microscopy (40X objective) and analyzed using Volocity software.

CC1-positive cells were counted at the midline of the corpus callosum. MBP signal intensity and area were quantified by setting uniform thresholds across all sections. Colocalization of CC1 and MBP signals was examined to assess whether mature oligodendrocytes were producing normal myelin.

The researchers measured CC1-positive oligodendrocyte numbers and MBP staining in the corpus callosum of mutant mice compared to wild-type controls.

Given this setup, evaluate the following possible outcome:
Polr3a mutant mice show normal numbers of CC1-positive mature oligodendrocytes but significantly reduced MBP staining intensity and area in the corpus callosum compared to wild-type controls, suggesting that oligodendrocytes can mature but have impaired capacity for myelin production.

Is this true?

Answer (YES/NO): NO